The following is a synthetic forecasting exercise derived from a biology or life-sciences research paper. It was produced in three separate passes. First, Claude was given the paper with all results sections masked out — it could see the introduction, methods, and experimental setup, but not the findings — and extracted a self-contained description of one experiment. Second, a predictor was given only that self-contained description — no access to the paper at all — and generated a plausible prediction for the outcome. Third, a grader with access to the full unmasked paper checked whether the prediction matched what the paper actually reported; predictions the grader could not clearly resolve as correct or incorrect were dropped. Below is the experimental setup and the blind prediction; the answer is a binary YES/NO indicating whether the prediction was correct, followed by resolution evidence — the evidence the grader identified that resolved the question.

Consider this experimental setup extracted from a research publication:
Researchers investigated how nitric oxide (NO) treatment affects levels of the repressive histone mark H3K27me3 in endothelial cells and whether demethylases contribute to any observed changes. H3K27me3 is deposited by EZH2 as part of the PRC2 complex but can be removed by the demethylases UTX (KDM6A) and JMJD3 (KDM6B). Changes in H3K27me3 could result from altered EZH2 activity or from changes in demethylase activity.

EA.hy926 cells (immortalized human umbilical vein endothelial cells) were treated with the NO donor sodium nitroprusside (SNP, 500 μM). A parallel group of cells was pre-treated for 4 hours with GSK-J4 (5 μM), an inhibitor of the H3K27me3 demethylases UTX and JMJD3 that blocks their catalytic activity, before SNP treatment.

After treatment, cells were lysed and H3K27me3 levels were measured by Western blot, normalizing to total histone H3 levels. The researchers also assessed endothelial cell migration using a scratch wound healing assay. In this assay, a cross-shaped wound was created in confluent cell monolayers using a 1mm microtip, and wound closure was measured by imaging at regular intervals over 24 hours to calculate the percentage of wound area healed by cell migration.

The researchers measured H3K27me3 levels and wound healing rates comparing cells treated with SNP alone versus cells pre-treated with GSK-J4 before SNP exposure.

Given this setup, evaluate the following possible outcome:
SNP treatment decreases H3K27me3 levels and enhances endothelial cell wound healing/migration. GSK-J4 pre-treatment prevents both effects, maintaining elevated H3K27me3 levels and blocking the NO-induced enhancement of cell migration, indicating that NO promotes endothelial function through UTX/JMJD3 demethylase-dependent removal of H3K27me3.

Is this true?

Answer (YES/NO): YES